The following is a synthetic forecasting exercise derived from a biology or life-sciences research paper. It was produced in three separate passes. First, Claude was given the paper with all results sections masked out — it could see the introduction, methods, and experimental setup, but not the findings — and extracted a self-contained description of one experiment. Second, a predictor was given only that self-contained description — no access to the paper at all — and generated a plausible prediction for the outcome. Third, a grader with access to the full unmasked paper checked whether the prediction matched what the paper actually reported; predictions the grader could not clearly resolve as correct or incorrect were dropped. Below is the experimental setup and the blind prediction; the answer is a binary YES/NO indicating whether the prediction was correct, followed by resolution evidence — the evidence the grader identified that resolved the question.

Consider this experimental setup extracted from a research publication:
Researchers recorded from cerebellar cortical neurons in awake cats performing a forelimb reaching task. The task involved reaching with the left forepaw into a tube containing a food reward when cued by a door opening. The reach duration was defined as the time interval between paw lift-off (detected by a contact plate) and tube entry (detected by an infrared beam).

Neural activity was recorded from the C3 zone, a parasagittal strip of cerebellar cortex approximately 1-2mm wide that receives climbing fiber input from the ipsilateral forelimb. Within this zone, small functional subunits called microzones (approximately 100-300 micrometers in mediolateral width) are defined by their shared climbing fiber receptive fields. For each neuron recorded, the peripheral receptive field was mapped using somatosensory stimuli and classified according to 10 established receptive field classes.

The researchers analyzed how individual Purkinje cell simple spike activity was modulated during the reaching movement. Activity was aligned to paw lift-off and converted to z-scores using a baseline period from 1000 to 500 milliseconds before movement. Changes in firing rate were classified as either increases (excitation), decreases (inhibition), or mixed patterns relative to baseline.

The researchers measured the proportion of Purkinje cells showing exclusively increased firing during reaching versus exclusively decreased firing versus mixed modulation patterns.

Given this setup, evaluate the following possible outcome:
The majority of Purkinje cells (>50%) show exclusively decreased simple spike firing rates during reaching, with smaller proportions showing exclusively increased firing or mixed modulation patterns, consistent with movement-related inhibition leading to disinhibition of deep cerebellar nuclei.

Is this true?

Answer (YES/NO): NO